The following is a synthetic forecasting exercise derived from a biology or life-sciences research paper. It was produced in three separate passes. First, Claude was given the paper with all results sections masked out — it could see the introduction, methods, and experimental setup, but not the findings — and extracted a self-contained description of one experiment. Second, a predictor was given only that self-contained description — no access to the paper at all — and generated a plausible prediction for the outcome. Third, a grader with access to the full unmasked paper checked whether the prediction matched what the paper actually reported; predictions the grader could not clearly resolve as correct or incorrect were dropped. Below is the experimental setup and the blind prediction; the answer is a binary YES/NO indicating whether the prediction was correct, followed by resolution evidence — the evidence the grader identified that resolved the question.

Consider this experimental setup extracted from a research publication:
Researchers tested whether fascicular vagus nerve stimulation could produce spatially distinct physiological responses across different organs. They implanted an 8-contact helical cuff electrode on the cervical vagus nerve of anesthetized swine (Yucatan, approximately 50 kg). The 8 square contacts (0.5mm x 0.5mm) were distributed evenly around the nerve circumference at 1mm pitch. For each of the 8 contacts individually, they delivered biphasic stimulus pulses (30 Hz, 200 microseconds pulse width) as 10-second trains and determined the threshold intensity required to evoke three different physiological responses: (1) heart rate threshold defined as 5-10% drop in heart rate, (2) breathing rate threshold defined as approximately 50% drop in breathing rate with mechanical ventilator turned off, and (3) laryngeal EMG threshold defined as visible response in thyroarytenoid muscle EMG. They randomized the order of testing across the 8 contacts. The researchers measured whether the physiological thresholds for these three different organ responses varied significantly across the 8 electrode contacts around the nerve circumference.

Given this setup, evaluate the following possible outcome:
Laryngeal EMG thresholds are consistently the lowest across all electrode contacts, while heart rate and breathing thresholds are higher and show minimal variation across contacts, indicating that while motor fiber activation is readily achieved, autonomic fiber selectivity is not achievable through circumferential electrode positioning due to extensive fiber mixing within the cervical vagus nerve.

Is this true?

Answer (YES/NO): NO